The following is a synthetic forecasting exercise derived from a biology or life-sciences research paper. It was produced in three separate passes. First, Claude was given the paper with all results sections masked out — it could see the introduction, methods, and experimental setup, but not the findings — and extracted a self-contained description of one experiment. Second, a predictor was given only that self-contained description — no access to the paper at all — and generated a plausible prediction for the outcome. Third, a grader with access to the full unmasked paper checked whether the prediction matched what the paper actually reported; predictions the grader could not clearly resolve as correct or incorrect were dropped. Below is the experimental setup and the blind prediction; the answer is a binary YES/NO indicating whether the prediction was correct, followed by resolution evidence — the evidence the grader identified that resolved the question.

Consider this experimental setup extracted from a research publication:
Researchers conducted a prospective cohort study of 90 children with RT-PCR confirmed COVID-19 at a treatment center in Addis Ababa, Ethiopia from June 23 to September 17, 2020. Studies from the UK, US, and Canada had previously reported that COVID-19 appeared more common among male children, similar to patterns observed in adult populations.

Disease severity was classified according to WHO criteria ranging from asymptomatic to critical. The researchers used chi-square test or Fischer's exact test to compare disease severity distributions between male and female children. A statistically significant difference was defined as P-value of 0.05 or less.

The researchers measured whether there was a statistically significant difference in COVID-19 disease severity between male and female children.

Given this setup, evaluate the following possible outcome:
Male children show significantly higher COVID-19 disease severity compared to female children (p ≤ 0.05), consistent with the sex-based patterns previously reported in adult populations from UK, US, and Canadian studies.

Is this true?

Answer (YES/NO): NO